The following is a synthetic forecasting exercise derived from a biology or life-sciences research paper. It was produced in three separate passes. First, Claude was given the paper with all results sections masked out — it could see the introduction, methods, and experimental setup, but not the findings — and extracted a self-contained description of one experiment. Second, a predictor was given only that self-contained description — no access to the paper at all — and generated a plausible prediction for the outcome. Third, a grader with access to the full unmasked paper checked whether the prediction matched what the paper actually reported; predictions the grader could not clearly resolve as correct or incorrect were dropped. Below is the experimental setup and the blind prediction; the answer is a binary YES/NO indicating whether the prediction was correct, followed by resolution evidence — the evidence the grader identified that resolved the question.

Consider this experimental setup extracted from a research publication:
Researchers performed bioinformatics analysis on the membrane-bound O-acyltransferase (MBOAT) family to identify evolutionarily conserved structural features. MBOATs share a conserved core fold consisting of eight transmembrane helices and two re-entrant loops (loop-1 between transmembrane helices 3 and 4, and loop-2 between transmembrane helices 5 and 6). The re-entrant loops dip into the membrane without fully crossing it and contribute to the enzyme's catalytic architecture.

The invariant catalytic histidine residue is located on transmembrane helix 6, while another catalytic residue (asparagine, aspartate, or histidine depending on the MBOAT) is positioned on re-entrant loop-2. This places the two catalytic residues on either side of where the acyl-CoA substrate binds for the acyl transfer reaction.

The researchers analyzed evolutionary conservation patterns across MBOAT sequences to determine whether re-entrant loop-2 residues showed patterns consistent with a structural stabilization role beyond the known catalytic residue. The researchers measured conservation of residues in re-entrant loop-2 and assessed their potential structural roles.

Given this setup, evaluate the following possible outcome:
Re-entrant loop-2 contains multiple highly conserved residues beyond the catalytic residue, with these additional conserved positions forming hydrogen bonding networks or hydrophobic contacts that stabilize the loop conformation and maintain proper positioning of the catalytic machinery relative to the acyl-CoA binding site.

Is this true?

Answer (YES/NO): NO